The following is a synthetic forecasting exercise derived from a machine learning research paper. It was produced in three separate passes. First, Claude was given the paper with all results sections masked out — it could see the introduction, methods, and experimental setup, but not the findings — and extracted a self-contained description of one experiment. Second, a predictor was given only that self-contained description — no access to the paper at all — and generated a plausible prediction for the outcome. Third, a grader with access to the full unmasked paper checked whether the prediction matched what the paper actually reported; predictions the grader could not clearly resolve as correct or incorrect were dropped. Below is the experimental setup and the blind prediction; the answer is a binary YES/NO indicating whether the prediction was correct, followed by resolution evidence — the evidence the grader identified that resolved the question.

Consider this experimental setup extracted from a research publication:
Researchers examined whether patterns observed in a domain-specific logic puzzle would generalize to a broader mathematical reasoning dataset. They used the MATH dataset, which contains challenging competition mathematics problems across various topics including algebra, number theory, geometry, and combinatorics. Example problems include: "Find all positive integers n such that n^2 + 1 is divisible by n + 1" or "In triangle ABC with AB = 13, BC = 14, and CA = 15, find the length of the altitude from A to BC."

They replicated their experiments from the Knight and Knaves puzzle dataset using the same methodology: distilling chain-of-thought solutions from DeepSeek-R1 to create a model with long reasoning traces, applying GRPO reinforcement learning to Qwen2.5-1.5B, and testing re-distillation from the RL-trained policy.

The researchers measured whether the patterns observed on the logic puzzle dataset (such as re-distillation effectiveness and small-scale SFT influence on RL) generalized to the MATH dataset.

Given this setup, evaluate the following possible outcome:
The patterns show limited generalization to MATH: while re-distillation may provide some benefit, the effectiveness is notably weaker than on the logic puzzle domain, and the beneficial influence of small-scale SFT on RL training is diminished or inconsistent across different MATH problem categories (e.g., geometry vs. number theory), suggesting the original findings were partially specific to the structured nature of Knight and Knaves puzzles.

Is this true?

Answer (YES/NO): NO